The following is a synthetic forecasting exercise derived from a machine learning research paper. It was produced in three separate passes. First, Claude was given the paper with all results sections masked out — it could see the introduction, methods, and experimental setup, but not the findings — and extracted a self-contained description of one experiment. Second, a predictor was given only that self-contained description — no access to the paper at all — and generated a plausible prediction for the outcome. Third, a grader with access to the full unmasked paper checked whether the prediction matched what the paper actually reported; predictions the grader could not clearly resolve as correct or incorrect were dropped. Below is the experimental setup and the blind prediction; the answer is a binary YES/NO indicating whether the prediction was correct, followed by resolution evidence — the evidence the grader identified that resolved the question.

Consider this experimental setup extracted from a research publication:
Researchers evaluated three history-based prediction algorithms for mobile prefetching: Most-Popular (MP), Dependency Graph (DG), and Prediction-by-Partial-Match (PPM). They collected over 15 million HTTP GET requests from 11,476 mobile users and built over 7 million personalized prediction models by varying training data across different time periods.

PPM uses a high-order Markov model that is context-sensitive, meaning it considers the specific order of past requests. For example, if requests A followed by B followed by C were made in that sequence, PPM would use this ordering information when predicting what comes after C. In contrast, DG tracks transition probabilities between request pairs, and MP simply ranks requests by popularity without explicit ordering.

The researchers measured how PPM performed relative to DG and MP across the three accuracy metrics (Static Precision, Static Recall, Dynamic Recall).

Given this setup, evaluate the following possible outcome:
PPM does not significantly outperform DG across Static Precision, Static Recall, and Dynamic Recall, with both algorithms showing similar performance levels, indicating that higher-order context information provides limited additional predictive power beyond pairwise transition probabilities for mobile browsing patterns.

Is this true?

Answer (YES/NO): NO